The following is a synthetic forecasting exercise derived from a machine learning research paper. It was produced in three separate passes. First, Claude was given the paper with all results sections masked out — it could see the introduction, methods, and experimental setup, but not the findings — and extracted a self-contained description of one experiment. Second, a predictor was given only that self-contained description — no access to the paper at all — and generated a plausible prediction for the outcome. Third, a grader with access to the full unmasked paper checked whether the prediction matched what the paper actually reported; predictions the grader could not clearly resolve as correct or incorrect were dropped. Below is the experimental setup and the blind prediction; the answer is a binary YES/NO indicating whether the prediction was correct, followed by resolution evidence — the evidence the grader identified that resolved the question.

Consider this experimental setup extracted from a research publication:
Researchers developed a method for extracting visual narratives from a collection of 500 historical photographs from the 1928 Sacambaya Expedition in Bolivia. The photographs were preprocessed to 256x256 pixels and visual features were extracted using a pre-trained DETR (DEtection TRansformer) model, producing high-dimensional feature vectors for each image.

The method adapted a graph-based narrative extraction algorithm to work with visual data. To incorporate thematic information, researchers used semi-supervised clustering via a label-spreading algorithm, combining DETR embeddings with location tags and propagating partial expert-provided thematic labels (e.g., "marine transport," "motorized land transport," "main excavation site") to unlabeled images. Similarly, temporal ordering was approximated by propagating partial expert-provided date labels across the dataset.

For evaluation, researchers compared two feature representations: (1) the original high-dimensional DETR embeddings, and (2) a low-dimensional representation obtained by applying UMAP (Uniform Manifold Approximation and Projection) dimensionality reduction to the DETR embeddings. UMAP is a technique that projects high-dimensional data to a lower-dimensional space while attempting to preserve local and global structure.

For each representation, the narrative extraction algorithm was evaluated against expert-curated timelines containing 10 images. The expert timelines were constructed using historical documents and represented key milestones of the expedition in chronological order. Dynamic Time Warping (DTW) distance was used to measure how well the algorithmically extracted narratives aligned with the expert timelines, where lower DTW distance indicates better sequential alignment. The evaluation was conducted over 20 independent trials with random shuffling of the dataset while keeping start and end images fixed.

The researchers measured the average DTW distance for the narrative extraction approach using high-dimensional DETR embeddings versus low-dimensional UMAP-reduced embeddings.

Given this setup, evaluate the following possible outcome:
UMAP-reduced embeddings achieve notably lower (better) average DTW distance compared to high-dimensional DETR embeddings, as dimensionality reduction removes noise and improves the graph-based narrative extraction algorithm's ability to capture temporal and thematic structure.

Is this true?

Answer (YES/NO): NO